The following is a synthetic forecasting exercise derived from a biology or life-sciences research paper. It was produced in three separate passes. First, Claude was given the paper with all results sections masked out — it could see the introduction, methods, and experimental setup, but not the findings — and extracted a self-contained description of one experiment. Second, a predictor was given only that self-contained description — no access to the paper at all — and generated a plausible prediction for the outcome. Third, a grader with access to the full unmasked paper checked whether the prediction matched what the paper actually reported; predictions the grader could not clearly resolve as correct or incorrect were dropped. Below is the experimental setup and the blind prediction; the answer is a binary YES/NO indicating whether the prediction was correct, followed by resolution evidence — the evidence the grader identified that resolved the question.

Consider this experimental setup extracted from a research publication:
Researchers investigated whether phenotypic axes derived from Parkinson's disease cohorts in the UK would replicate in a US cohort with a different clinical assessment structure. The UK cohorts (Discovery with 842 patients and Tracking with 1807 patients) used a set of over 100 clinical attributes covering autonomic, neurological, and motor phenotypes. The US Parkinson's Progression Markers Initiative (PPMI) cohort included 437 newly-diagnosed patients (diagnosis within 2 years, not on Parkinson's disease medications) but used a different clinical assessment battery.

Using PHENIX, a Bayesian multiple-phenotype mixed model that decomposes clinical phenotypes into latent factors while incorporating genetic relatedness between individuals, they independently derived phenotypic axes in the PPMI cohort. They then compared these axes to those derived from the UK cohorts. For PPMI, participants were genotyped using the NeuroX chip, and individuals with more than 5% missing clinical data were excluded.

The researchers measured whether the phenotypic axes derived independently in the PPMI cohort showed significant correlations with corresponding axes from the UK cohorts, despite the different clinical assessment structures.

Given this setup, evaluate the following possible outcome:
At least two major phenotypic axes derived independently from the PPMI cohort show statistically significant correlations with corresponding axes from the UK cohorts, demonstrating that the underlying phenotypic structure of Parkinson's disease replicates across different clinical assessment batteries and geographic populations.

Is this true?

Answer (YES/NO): YES